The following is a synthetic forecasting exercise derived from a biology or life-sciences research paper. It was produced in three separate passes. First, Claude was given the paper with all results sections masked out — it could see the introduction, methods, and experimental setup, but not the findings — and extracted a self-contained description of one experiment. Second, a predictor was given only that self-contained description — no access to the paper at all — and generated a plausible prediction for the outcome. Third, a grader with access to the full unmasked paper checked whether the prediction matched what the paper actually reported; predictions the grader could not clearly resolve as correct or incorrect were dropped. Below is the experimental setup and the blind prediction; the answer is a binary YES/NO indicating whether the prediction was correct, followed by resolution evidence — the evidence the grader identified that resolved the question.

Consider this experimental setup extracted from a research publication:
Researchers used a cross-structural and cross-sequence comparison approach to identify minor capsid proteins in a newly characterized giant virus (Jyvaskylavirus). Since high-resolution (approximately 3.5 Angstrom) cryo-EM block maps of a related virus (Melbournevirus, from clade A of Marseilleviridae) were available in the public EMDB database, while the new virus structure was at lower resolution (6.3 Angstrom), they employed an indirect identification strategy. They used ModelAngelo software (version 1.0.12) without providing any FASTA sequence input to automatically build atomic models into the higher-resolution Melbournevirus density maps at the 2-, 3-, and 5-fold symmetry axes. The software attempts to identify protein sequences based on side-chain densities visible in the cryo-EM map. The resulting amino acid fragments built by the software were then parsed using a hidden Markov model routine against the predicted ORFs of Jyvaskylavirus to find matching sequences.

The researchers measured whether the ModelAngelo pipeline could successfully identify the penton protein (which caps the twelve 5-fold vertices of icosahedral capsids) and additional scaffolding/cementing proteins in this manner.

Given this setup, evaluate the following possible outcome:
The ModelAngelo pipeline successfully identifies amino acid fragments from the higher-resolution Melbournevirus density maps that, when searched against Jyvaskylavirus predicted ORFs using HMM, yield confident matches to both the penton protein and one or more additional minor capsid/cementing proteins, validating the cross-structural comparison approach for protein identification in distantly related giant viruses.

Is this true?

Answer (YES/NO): YES